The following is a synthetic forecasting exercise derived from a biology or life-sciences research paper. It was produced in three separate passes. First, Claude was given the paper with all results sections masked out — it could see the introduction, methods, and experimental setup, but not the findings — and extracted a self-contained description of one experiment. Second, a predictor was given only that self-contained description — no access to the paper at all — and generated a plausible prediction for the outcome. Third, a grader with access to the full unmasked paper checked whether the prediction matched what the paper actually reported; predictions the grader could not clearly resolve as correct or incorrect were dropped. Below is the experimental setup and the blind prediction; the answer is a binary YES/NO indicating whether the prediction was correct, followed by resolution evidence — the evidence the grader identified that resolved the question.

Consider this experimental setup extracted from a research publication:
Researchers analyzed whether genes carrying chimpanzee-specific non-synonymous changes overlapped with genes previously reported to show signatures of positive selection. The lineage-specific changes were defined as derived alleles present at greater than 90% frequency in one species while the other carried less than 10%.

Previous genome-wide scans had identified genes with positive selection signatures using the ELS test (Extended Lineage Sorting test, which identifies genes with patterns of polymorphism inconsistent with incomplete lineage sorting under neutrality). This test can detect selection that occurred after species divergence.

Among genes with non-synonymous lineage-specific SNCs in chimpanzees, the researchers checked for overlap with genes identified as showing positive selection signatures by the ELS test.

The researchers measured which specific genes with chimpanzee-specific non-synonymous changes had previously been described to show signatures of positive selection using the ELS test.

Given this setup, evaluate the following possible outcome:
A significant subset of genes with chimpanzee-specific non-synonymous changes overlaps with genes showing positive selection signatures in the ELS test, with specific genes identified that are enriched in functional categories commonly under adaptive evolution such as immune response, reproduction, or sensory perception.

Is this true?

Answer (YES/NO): NO